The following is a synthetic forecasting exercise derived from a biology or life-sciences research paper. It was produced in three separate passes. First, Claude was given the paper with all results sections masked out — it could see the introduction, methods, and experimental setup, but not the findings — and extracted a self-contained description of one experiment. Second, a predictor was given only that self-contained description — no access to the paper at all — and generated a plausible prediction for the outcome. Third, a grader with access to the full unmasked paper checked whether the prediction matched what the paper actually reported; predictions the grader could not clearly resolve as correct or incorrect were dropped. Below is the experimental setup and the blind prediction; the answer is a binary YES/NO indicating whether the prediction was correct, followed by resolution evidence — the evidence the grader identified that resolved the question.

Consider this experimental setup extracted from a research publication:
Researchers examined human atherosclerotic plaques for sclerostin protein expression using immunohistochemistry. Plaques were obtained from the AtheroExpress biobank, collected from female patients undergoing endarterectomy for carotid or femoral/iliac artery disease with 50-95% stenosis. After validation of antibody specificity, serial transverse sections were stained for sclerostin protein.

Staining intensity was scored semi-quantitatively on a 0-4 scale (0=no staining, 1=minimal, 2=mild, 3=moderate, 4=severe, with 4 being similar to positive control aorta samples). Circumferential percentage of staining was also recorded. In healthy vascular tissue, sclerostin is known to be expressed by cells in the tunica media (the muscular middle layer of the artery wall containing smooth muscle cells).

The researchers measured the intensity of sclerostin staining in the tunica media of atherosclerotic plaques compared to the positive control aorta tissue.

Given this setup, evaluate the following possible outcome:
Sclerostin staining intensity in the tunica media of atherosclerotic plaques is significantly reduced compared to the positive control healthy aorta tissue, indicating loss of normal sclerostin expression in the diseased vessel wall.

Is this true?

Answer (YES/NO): YES